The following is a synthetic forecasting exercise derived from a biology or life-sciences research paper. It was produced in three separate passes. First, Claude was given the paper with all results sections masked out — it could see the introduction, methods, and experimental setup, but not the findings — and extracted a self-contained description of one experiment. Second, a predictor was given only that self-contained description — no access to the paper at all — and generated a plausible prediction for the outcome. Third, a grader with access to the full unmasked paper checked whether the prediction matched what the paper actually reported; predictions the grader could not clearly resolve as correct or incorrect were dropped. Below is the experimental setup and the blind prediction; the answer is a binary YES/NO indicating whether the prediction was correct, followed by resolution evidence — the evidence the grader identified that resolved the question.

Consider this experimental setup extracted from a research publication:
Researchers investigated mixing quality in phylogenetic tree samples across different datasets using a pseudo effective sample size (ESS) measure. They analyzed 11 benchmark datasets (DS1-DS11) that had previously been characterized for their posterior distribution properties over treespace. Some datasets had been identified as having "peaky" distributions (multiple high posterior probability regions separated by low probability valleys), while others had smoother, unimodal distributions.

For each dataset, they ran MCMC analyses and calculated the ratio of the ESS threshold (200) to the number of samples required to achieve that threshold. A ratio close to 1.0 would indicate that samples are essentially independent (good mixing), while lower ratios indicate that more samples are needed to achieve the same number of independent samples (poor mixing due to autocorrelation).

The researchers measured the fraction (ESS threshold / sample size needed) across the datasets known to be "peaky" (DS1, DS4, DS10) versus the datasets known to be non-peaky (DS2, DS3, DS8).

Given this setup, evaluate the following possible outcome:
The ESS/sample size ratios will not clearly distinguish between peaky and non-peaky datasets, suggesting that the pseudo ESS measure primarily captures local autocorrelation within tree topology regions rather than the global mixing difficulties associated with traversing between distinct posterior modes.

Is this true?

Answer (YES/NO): NO